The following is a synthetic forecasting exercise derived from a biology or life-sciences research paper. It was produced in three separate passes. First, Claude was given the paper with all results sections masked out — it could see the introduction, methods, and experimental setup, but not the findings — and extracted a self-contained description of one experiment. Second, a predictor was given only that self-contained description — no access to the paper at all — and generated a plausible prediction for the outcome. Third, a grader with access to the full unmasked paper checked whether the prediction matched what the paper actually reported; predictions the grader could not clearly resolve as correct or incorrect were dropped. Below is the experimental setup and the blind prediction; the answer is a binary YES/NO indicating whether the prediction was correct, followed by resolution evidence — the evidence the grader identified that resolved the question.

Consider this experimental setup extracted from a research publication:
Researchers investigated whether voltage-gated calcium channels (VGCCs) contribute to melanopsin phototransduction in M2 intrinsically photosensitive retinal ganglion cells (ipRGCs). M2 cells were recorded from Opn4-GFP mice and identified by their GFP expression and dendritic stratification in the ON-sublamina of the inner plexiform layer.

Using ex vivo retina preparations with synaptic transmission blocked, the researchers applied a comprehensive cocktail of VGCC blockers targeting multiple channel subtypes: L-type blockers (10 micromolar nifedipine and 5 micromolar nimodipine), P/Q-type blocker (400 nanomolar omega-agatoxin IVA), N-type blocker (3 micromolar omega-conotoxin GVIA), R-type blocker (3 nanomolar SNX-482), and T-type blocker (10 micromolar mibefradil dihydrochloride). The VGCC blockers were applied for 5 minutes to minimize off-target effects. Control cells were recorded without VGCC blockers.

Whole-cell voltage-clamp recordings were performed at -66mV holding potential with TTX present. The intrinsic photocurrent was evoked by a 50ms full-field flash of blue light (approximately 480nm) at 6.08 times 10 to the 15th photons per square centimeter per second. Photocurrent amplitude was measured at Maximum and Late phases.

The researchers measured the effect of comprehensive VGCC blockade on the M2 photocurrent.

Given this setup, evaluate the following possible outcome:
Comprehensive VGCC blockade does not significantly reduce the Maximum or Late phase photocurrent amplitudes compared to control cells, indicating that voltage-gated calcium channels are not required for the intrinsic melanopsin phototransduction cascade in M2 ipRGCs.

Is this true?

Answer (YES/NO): NO